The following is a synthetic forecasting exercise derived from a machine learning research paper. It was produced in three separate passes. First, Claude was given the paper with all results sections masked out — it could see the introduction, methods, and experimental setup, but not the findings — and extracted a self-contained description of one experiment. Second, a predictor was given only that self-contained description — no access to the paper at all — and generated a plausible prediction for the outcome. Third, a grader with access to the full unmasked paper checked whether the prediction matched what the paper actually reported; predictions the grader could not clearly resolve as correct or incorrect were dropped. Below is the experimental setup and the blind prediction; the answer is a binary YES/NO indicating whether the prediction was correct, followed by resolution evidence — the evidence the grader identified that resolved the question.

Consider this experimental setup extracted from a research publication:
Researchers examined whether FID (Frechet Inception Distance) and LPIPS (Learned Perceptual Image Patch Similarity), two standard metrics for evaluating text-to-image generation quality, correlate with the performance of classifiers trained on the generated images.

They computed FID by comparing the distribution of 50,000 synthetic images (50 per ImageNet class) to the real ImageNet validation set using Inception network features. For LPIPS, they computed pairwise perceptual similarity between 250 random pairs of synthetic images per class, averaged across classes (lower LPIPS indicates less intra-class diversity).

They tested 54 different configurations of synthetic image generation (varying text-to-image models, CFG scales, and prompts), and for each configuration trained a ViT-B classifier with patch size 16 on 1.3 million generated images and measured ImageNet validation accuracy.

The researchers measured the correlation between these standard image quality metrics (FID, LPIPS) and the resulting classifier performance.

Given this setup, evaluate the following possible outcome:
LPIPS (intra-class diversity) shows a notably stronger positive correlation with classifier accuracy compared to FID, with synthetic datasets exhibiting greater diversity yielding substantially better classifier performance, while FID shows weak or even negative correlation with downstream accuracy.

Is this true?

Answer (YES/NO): NO